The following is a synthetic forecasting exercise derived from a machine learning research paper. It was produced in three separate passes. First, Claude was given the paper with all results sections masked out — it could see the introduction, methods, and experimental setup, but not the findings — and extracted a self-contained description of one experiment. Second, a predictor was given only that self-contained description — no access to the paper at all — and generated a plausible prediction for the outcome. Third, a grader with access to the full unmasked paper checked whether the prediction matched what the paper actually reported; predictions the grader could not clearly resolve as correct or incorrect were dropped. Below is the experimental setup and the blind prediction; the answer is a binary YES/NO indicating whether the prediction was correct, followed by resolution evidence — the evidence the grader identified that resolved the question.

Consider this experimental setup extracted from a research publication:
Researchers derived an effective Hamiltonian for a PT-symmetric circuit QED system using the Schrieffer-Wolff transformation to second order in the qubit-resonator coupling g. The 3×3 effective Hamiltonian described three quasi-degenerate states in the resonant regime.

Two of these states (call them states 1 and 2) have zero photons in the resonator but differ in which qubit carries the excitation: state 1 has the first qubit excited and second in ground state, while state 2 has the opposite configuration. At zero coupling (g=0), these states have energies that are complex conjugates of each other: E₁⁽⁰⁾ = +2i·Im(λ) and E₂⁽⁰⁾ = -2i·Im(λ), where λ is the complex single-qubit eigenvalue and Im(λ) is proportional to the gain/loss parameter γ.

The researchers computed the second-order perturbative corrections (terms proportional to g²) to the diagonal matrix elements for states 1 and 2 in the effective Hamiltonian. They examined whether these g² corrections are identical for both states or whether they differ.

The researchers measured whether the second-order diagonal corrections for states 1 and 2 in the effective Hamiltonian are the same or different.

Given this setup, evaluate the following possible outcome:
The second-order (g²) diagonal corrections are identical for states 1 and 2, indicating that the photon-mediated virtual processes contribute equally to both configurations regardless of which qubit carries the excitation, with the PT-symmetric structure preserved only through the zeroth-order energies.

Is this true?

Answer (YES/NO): NO